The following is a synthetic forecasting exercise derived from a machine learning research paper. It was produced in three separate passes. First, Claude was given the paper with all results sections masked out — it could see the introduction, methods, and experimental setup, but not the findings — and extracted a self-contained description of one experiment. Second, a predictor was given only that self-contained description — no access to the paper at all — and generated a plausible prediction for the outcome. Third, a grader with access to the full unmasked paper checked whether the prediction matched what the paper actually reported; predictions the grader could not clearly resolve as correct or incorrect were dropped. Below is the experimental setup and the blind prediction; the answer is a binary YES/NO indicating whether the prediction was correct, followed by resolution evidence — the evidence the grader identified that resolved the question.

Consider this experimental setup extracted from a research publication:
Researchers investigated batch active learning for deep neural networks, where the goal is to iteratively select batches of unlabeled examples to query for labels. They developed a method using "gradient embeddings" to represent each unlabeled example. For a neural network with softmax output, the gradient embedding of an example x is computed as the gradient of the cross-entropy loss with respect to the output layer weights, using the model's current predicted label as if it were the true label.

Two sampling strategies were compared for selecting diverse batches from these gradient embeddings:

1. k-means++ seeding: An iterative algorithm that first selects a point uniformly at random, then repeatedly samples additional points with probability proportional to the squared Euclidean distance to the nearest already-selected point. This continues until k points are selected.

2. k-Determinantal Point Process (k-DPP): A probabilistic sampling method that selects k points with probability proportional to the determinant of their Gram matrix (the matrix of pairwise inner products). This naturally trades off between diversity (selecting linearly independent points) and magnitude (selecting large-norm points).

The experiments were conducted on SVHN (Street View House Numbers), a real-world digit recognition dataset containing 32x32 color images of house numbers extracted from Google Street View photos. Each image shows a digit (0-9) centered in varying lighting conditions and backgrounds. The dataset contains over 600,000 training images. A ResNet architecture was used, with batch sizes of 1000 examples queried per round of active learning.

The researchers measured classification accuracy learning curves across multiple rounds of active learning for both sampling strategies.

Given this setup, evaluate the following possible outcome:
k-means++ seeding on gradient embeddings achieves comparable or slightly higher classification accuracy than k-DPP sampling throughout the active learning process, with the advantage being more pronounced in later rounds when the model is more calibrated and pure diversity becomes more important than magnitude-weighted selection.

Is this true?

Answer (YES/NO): NO